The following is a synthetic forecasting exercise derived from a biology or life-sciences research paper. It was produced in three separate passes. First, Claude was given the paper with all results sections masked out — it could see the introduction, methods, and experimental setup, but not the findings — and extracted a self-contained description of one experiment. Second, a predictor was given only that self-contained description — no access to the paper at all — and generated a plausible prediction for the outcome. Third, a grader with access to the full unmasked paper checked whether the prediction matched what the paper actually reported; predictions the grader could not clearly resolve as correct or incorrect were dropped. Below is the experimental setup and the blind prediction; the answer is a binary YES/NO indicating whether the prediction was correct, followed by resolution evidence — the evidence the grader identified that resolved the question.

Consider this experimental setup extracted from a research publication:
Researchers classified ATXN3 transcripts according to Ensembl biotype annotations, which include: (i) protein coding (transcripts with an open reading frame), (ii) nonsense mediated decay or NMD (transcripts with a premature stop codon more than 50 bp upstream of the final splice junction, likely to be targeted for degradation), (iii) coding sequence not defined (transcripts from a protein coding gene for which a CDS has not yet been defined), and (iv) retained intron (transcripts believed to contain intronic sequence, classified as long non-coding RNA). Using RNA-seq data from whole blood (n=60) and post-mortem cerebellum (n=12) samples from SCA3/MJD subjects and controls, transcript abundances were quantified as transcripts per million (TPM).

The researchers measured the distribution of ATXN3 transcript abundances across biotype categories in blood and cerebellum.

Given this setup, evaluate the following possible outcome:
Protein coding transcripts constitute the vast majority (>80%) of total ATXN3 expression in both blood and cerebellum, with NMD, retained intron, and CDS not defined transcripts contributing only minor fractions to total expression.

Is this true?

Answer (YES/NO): NO